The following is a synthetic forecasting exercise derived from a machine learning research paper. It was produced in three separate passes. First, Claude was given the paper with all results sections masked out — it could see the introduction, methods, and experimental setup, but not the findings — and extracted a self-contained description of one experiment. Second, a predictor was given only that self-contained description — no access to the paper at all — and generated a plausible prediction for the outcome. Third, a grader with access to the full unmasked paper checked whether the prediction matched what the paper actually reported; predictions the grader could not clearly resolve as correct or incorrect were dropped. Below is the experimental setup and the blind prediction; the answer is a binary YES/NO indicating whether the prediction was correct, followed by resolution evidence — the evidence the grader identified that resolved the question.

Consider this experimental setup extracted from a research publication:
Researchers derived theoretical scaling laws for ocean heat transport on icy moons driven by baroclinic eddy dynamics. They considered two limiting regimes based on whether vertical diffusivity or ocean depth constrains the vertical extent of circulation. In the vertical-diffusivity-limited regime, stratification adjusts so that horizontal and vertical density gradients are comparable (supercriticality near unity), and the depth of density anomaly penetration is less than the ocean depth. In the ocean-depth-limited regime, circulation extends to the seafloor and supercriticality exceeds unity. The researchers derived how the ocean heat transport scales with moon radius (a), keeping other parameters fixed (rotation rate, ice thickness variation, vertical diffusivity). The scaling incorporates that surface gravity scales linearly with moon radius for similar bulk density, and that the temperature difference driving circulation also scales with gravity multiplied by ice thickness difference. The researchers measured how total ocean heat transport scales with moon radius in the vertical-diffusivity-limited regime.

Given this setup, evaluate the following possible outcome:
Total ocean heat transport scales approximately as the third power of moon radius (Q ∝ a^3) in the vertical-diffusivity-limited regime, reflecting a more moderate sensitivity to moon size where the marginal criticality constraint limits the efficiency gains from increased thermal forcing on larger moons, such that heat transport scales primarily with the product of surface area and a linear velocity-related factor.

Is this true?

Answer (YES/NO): YES